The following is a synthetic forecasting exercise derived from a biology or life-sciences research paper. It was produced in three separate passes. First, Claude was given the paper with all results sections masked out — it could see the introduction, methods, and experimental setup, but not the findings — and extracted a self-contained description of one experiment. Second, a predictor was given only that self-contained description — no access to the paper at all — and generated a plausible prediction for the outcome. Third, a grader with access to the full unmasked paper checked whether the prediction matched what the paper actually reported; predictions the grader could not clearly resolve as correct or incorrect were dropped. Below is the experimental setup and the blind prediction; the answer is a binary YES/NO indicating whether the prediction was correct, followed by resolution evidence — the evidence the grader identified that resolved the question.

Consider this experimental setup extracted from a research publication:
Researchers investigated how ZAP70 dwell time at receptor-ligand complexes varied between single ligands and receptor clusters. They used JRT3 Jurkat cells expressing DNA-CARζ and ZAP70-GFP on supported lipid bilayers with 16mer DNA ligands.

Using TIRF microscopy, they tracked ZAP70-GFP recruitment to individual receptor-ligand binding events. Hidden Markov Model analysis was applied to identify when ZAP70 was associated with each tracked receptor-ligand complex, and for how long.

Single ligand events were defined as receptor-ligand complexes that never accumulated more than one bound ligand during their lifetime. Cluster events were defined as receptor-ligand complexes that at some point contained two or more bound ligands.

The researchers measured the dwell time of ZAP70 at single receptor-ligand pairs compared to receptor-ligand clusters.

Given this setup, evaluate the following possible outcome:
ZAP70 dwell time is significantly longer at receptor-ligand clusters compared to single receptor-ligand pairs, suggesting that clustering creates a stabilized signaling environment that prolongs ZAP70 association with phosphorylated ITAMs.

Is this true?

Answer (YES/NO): YES